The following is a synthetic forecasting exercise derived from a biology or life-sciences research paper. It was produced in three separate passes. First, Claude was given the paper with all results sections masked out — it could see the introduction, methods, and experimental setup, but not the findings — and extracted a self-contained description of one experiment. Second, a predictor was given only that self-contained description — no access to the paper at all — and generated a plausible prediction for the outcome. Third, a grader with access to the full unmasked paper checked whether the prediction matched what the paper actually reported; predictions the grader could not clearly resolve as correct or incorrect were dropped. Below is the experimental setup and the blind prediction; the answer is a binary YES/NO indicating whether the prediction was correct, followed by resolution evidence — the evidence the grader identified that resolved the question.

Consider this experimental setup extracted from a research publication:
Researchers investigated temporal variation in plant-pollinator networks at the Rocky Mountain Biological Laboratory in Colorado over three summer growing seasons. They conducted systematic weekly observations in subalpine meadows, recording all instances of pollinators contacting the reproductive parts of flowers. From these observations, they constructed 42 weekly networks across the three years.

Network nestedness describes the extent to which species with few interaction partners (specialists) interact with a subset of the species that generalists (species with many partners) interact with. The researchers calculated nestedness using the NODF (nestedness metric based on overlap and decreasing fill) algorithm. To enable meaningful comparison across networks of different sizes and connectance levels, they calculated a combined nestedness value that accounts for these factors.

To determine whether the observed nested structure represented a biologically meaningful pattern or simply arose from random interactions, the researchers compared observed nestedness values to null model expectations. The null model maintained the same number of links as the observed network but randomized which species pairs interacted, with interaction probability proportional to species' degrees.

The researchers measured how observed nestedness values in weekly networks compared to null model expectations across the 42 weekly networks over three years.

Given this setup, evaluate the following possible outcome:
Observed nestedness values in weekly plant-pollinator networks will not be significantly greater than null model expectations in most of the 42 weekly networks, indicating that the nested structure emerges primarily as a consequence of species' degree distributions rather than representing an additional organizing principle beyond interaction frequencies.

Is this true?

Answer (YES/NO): NO